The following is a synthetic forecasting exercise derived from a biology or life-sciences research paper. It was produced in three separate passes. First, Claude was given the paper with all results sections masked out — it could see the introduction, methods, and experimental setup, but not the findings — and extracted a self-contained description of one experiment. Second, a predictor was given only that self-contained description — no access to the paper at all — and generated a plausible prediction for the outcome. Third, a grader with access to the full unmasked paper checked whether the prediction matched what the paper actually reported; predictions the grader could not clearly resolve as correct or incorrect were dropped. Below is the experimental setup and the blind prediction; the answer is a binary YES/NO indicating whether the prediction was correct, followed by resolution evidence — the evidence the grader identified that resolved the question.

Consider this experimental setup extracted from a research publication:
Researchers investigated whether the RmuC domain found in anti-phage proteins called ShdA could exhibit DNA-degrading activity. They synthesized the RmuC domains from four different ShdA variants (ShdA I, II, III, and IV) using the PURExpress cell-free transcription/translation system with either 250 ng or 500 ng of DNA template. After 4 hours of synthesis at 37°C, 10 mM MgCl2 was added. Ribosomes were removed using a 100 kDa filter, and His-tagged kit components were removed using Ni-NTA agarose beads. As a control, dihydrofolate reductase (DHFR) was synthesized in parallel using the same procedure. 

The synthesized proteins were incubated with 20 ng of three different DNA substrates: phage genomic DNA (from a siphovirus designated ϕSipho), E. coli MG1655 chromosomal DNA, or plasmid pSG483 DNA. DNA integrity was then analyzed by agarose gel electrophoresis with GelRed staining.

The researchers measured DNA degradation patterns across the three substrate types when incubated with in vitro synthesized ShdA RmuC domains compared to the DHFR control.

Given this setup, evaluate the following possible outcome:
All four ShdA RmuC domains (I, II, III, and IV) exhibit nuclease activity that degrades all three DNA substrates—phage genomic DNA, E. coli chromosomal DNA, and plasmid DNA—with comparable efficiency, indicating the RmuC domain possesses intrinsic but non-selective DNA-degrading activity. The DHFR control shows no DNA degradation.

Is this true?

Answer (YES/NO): YES